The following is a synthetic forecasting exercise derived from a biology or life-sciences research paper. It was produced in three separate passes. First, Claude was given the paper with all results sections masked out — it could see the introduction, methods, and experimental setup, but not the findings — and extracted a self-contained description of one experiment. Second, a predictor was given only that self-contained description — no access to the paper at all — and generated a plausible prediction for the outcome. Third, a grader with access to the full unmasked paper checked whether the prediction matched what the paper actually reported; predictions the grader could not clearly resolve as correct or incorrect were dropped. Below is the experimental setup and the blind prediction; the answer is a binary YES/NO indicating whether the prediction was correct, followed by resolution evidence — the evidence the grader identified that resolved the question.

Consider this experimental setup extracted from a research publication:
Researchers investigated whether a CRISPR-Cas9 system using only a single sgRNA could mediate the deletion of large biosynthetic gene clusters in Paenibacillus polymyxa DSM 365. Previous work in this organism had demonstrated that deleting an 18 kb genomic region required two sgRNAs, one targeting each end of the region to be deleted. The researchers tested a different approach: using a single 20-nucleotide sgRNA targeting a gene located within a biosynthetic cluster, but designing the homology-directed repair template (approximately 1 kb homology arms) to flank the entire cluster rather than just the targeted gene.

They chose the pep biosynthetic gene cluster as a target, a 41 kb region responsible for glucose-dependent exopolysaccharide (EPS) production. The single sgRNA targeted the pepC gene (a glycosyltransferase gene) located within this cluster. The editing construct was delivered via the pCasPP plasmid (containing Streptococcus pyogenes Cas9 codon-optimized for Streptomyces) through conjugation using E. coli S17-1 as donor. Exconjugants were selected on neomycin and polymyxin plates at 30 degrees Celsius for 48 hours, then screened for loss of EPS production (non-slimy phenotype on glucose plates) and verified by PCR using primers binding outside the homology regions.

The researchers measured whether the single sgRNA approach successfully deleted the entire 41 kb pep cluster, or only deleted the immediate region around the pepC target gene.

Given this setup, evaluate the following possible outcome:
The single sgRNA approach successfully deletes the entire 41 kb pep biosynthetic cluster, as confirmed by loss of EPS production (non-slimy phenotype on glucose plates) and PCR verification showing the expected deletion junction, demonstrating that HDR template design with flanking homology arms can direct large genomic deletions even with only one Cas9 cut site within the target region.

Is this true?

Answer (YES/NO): NO